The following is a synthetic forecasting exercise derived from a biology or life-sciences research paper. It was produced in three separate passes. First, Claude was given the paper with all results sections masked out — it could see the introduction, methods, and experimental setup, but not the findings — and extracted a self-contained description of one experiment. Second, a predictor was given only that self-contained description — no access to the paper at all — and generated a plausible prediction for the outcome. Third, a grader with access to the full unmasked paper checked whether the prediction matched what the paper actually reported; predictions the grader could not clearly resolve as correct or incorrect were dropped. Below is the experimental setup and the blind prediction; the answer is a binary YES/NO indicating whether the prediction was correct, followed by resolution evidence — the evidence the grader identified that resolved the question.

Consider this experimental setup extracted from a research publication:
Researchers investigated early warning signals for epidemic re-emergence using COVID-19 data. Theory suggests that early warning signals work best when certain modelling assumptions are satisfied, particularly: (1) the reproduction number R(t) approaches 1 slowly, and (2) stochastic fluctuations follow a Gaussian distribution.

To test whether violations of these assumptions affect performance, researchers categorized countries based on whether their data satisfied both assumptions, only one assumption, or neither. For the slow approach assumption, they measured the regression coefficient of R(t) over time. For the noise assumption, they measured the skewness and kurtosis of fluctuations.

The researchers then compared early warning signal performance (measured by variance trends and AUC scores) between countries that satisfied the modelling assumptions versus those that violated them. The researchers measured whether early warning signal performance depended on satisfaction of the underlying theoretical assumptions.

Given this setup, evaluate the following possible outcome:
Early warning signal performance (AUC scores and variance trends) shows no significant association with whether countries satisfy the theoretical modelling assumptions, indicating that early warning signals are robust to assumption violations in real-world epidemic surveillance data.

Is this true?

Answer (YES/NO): NO